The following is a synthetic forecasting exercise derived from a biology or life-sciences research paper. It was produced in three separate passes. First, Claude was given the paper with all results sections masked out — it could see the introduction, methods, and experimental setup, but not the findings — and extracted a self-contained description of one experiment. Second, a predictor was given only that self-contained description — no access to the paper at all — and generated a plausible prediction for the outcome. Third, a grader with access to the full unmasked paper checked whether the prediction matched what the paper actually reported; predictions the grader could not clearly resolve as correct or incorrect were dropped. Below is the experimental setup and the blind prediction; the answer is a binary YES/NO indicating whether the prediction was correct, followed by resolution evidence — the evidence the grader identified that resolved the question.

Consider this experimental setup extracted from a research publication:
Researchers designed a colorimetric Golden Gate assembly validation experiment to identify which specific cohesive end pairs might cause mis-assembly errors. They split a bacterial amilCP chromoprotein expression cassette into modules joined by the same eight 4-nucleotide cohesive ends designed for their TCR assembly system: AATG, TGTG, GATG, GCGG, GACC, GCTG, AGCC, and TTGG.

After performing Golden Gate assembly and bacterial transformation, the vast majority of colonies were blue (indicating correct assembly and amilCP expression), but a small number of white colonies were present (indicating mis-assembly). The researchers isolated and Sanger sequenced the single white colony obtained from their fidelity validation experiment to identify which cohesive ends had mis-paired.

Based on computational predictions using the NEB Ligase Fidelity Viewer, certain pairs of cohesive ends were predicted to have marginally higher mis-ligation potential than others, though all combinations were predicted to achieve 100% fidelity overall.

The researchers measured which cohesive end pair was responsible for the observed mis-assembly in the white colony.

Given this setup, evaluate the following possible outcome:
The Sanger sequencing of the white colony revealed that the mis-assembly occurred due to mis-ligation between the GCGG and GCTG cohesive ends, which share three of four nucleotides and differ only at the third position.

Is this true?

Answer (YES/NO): NO